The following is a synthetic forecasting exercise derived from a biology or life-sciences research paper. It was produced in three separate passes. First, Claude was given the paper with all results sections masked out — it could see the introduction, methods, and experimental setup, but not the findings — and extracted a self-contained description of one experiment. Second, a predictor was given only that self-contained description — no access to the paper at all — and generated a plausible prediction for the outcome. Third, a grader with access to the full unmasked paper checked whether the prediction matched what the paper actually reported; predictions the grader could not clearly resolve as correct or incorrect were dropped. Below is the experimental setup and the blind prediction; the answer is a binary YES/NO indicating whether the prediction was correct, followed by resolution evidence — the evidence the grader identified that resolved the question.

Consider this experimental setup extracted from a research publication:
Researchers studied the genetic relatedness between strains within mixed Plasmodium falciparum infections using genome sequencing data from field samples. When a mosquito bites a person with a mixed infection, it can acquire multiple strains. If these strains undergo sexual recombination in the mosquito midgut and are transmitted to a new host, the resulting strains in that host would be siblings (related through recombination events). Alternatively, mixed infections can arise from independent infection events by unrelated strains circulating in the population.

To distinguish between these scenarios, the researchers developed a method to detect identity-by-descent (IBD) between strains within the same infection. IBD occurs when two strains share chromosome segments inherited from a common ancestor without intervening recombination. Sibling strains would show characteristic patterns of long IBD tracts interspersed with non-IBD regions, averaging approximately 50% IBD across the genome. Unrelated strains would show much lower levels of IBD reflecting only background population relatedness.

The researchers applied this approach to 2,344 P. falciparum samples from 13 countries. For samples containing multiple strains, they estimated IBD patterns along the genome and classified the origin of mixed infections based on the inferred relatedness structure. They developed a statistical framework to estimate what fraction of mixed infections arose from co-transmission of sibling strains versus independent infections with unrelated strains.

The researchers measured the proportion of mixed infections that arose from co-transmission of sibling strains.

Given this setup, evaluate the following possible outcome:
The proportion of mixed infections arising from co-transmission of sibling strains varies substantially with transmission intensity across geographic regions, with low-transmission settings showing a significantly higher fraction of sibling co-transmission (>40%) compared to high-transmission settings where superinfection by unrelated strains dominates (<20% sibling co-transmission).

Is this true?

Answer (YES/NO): NO